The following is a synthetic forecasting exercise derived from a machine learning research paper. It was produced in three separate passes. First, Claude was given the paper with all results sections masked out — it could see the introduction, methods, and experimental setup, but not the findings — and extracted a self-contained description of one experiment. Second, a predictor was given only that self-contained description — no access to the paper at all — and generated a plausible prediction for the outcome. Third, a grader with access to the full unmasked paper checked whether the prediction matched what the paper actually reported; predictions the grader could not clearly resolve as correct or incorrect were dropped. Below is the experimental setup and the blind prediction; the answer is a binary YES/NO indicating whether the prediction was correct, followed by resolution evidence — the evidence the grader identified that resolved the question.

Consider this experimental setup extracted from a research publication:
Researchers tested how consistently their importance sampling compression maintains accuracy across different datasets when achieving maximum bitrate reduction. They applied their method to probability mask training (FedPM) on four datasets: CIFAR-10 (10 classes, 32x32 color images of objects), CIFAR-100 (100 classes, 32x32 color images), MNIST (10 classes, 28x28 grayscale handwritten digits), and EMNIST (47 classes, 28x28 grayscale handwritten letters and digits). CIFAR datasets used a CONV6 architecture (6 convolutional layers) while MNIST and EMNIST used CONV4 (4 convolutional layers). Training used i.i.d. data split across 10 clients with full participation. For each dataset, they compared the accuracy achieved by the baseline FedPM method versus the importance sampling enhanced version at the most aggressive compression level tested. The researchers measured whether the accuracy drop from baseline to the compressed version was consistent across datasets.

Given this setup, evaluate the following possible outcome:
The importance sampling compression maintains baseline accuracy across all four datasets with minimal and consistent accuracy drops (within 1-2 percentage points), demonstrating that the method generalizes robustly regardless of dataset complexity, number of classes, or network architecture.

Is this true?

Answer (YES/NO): NO